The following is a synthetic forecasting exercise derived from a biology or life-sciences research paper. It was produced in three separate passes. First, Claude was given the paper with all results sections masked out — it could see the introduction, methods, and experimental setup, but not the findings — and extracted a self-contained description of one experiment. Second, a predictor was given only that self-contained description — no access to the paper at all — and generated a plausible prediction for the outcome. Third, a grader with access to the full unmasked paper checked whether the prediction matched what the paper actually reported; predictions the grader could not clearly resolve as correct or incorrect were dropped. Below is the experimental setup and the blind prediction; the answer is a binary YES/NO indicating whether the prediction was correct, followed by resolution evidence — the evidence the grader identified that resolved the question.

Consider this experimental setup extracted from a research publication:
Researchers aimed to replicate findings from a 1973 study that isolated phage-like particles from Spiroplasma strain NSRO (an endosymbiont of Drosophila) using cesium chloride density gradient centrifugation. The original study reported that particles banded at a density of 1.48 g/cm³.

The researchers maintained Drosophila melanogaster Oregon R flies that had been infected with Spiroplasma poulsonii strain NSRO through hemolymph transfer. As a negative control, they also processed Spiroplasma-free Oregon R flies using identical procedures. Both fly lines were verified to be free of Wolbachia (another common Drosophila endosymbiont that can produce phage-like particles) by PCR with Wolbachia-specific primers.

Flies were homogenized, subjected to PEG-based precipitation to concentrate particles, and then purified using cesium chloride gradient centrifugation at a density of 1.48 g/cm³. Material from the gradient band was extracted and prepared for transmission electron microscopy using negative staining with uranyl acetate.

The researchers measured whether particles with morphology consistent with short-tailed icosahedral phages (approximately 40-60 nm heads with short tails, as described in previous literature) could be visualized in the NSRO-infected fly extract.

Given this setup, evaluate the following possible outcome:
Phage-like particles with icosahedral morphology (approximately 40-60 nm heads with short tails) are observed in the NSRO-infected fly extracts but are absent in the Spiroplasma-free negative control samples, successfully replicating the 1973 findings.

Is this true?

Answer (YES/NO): NO